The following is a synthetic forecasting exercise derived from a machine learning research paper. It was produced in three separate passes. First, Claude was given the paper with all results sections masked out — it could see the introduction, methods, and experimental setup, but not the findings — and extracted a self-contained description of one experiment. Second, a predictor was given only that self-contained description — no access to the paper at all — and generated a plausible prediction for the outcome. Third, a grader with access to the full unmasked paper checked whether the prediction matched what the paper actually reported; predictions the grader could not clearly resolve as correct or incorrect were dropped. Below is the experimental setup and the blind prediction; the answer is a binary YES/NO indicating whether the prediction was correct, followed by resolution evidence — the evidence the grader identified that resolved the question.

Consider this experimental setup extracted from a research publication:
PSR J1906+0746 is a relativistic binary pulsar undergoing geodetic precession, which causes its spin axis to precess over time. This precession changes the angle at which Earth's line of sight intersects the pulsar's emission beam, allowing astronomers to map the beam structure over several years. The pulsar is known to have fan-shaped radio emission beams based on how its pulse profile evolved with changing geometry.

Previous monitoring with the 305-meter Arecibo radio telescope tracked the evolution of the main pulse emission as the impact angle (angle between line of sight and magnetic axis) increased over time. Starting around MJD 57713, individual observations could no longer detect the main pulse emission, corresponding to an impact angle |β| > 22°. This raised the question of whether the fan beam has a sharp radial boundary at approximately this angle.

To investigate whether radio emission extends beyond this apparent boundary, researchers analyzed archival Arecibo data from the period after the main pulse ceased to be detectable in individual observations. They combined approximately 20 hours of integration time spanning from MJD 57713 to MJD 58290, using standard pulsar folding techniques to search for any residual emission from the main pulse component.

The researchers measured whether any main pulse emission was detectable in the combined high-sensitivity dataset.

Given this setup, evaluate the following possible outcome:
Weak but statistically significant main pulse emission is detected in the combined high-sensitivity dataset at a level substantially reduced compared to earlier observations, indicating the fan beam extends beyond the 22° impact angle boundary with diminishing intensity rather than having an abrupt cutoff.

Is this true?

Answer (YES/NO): YES